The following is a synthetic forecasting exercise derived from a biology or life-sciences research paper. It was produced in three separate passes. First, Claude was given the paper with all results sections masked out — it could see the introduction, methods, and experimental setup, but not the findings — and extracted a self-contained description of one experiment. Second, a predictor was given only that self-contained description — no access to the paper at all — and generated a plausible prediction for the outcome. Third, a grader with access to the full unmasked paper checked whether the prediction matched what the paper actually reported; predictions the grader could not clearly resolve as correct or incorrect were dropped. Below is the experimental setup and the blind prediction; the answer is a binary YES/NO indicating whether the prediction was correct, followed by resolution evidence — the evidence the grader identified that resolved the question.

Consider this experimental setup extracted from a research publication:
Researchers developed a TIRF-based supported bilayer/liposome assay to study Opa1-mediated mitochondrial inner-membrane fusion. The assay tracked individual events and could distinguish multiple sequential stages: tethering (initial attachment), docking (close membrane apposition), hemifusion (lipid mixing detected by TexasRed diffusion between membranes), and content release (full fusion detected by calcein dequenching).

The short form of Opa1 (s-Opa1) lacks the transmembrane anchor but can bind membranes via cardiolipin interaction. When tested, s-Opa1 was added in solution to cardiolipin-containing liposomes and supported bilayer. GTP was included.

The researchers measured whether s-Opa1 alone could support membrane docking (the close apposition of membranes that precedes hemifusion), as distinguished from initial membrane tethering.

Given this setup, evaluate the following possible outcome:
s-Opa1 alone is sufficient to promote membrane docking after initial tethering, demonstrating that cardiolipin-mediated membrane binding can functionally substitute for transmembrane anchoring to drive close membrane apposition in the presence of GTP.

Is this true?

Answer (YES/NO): NO